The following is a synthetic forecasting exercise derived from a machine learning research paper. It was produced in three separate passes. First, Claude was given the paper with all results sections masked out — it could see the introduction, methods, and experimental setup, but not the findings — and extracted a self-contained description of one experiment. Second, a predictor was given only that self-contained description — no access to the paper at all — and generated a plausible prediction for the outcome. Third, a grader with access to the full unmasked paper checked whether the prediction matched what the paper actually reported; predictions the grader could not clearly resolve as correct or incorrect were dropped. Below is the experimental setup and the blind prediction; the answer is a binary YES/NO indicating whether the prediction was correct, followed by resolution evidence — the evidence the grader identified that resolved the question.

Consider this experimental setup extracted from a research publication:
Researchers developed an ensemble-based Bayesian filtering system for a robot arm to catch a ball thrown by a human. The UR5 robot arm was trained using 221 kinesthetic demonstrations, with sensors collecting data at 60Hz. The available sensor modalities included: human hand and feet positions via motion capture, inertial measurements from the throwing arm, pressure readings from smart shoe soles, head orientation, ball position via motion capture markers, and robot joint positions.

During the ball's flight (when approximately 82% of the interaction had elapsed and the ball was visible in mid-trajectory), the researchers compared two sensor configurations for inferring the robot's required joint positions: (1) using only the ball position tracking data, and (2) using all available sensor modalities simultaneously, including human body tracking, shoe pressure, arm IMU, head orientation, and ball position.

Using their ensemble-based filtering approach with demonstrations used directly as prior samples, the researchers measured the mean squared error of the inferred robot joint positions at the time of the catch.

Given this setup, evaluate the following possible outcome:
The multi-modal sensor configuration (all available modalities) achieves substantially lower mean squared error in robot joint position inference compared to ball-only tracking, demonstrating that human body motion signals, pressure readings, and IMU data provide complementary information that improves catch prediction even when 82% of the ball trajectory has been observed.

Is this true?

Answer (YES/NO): NO